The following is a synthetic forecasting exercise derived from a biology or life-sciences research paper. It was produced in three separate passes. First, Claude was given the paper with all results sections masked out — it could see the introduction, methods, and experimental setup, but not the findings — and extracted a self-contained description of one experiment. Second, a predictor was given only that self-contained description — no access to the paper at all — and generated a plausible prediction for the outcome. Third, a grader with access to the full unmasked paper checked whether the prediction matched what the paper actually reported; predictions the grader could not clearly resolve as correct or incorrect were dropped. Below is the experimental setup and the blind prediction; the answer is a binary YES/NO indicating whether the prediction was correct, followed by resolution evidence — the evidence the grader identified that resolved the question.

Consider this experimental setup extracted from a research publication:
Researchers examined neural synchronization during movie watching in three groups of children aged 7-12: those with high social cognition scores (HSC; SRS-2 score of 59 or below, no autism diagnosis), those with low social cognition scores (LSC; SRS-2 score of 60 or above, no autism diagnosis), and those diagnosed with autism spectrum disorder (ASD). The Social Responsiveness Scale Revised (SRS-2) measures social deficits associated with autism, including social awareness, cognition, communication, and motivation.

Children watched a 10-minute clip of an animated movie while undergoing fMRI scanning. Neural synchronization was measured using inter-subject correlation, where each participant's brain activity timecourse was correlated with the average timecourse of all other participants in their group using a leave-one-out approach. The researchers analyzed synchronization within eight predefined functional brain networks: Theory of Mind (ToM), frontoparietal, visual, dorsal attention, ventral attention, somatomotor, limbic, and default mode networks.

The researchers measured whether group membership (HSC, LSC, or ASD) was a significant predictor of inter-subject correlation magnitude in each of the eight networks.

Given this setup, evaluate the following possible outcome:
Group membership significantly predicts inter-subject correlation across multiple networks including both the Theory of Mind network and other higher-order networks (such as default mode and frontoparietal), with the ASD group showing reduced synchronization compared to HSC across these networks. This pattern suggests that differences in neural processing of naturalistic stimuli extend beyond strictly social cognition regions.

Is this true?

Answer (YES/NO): NO